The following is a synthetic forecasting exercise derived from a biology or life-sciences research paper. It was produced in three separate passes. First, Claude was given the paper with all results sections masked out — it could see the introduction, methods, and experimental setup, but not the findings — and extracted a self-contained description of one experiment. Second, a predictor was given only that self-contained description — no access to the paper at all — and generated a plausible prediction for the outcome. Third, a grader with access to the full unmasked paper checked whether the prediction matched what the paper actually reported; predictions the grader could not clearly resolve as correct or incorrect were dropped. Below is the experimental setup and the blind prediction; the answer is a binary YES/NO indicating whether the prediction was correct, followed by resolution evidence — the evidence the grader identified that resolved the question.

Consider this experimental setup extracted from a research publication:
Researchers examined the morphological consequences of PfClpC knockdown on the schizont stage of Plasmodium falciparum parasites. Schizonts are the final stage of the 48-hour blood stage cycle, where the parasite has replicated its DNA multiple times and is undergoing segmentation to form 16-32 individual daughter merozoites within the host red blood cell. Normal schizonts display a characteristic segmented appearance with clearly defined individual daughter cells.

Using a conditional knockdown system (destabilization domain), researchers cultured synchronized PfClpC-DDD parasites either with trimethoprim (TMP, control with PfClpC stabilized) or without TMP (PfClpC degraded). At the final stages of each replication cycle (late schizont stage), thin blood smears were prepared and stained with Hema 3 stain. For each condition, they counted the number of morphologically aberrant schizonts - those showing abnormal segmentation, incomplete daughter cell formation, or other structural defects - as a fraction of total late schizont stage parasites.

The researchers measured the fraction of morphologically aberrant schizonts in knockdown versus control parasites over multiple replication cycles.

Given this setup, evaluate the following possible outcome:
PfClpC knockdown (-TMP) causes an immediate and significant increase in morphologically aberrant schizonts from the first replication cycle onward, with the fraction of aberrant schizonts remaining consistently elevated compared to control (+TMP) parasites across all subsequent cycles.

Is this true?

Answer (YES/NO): NO